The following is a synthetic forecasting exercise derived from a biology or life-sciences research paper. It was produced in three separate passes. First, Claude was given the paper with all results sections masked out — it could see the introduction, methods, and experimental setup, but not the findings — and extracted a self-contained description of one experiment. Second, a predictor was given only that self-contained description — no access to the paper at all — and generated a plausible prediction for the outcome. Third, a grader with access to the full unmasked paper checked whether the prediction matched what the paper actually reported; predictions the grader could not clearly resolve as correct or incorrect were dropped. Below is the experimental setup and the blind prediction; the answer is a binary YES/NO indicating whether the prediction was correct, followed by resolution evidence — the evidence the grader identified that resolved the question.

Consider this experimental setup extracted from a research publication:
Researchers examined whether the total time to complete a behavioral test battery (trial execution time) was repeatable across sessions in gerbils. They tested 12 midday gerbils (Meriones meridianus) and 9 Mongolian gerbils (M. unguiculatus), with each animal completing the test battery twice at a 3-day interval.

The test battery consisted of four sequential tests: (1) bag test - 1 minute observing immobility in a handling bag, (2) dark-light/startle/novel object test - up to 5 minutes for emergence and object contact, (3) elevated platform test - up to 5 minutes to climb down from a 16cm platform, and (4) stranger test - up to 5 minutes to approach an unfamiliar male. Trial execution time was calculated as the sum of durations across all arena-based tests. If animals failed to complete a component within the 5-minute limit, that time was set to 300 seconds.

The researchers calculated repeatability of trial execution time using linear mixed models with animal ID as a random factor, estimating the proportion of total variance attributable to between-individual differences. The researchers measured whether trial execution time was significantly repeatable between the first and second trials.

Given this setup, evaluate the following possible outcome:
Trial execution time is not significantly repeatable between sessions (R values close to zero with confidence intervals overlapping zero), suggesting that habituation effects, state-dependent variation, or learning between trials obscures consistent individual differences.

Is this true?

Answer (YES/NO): NO